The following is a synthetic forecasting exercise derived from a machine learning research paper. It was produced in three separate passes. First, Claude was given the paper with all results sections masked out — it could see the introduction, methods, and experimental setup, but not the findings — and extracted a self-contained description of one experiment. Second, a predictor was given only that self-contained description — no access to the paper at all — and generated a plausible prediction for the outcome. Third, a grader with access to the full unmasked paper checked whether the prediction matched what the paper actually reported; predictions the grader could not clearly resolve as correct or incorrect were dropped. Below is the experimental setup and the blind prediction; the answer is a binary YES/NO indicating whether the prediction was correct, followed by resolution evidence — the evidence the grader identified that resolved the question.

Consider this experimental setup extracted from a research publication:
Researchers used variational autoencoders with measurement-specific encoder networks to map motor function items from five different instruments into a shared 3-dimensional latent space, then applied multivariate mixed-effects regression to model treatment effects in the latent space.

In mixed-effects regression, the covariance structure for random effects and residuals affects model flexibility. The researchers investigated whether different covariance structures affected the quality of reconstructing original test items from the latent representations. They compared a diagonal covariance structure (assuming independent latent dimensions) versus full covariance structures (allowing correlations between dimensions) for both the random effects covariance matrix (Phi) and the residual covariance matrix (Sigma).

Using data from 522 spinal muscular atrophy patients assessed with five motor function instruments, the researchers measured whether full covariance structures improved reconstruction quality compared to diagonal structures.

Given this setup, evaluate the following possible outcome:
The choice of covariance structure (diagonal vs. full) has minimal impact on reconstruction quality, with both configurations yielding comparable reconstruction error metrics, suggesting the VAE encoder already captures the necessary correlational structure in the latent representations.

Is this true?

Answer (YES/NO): YES